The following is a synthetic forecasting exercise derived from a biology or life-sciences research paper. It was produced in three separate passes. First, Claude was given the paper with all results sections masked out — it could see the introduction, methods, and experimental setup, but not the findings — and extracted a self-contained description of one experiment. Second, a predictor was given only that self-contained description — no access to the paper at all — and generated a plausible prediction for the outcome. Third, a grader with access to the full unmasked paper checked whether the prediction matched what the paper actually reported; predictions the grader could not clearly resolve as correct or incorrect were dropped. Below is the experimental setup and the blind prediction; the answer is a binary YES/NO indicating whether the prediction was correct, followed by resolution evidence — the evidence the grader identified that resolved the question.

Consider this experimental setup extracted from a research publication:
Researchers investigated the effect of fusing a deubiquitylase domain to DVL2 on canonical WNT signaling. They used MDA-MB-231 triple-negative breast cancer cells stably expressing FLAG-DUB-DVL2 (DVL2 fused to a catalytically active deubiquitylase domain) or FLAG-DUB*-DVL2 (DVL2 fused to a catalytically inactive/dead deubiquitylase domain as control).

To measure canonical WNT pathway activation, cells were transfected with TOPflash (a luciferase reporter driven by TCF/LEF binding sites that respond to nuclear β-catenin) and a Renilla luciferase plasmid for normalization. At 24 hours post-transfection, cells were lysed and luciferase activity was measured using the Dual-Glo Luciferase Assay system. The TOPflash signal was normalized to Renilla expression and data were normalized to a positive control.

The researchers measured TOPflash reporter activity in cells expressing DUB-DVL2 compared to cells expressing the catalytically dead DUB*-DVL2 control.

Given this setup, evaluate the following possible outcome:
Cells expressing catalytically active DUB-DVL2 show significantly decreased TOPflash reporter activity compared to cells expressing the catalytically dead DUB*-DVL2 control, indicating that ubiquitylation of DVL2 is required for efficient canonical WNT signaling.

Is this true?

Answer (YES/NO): NO